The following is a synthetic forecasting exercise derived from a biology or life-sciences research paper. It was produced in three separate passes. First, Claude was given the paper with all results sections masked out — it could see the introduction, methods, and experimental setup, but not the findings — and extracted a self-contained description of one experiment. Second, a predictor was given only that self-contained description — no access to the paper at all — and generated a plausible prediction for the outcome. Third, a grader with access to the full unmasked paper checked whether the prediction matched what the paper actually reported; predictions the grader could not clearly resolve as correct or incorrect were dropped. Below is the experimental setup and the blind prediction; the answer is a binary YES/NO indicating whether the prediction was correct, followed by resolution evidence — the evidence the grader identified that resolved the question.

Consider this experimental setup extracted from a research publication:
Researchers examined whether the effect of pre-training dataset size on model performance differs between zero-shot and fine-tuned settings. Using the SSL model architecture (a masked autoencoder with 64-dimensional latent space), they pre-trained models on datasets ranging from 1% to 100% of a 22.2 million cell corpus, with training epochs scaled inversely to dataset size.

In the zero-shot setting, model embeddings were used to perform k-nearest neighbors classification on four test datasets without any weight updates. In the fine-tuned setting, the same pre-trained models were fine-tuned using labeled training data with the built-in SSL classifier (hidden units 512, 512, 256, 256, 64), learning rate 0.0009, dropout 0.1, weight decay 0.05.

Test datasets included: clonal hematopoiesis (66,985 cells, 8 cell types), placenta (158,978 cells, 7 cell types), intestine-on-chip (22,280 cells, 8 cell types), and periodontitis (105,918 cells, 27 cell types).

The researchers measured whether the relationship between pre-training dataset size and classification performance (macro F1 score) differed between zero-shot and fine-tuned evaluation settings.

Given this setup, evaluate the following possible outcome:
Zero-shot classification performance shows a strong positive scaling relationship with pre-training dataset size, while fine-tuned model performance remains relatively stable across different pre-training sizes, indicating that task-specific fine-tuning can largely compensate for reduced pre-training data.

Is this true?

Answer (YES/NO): NO